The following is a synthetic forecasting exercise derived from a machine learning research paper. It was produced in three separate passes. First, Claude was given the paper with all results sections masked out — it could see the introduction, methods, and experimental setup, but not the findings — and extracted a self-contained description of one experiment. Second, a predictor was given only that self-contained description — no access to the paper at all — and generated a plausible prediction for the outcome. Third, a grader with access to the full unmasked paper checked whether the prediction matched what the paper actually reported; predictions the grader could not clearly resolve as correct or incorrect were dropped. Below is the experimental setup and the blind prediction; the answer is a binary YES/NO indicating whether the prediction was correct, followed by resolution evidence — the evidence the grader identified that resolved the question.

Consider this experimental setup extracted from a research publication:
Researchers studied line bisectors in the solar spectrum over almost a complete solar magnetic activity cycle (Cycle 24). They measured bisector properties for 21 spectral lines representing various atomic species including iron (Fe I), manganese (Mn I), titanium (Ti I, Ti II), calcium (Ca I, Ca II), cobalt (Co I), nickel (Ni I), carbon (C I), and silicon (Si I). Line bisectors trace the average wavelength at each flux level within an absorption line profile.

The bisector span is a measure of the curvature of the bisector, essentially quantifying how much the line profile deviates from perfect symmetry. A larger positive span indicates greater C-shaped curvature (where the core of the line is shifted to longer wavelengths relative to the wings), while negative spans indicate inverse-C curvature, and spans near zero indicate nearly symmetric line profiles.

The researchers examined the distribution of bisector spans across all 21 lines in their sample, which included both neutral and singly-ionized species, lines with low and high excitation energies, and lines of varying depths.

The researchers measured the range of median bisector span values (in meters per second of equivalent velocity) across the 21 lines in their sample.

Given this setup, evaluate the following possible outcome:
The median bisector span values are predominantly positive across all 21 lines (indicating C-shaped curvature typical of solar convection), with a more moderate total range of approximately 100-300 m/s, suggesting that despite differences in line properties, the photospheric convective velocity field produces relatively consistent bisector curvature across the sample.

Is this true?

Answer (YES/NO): NO